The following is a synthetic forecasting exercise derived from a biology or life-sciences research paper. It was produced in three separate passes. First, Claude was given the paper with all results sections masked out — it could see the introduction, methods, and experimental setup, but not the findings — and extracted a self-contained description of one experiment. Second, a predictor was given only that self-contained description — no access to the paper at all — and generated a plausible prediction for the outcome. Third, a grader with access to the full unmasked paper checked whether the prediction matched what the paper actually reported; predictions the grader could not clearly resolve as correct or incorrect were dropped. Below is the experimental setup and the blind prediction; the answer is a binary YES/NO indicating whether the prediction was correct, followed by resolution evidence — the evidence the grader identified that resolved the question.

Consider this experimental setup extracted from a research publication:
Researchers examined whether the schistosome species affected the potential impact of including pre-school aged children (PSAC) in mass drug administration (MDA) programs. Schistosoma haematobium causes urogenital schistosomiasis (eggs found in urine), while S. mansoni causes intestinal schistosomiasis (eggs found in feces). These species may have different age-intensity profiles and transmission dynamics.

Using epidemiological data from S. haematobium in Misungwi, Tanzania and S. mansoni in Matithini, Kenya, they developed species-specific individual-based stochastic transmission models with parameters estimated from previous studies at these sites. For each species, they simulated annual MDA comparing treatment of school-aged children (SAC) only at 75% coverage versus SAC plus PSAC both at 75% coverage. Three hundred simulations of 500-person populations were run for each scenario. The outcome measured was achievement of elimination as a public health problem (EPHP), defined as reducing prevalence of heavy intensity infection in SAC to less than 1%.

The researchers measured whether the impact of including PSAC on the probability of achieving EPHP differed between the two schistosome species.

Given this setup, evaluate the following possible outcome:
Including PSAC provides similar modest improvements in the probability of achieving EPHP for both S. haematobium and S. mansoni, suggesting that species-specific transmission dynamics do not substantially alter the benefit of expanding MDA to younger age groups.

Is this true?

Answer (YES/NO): NO